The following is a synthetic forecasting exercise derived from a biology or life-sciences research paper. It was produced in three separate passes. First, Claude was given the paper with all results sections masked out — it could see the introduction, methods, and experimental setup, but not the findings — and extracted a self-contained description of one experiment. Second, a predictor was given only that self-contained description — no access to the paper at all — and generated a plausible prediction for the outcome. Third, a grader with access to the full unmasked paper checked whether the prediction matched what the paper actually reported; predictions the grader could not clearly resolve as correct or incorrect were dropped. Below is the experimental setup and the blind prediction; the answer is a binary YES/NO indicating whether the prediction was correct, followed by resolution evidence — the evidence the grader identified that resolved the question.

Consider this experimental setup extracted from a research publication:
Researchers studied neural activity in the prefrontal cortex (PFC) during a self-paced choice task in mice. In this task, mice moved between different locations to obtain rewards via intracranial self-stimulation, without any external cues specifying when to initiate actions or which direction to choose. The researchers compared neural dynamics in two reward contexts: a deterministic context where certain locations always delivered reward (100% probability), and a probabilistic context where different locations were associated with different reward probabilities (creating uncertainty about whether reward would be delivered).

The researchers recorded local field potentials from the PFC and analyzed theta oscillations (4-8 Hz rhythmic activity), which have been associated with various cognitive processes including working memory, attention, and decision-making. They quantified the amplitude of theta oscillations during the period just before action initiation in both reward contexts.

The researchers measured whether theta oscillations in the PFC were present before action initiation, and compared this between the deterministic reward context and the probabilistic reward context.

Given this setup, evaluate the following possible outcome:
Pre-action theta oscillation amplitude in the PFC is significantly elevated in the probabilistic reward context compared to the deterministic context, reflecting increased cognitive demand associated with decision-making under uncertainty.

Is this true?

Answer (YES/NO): NO